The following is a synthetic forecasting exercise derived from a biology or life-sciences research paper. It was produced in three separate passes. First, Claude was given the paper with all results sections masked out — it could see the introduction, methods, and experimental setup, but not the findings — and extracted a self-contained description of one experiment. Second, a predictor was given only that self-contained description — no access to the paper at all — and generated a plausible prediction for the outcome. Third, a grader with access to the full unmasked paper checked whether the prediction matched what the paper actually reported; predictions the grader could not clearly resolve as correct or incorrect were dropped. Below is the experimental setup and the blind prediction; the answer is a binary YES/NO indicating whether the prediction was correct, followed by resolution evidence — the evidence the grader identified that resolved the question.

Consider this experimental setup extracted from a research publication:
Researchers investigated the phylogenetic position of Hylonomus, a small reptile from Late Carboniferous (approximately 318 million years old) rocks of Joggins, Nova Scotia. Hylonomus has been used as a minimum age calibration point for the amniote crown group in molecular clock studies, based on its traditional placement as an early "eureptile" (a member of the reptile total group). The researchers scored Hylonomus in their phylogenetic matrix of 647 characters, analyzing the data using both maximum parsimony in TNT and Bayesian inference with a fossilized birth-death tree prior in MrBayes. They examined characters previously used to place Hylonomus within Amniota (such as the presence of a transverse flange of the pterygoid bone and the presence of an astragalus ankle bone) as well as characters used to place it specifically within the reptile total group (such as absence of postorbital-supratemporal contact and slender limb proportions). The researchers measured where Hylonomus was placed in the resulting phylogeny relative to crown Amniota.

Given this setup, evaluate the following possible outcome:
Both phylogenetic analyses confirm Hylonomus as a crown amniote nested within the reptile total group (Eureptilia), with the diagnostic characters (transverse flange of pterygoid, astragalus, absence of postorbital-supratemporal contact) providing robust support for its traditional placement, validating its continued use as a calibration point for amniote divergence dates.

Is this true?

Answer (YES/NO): NO